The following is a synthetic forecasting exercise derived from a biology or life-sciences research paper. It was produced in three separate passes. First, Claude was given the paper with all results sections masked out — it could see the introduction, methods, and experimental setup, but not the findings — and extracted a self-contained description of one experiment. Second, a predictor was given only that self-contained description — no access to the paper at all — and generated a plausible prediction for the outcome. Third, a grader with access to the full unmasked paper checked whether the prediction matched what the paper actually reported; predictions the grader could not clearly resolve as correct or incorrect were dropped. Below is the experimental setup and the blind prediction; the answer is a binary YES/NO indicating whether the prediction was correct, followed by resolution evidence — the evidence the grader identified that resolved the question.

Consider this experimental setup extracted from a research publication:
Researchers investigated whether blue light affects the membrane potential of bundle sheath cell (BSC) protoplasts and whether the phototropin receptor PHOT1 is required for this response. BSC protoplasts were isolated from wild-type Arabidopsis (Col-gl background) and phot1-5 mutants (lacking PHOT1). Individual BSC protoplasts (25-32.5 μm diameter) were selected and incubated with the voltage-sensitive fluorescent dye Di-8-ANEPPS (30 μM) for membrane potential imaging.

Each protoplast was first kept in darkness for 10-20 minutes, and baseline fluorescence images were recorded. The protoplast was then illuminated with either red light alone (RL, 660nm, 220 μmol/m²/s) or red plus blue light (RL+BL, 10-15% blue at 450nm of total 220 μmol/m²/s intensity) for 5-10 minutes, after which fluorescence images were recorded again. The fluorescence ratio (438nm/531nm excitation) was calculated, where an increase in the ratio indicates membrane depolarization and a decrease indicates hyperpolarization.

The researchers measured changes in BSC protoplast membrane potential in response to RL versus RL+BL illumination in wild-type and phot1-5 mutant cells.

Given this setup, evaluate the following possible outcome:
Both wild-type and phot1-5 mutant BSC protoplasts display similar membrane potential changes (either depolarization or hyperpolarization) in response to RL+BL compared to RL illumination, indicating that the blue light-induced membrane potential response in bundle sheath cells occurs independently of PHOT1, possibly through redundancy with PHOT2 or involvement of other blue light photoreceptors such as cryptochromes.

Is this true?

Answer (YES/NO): NO